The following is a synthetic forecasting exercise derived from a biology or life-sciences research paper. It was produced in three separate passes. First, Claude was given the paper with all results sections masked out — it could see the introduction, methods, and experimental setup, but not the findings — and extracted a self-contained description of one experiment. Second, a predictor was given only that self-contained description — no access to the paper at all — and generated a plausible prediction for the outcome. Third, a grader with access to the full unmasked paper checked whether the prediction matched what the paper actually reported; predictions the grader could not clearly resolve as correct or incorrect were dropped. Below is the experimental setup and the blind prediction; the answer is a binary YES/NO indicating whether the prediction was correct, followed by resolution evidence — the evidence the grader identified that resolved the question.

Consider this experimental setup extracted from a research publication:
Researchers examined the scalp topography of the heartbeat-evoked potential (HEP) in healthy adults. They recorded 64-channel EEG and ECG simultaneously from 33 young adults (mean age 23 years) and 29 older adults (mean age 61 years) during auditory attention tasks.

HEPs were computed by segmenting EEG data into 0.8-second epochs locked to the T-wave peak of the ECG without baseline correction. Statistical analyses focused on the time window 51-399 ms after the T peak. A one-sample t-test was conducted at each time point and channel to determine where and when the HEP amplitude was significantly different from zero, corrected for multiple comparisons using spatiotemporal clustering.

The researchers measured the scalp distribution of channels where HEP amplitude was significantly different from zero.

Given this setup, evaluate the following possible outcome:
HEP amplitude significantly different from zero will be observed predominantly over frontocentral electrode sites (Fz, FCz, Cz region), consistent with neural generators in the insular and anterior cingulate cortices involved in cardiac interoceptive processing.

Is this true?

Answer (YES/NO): NO